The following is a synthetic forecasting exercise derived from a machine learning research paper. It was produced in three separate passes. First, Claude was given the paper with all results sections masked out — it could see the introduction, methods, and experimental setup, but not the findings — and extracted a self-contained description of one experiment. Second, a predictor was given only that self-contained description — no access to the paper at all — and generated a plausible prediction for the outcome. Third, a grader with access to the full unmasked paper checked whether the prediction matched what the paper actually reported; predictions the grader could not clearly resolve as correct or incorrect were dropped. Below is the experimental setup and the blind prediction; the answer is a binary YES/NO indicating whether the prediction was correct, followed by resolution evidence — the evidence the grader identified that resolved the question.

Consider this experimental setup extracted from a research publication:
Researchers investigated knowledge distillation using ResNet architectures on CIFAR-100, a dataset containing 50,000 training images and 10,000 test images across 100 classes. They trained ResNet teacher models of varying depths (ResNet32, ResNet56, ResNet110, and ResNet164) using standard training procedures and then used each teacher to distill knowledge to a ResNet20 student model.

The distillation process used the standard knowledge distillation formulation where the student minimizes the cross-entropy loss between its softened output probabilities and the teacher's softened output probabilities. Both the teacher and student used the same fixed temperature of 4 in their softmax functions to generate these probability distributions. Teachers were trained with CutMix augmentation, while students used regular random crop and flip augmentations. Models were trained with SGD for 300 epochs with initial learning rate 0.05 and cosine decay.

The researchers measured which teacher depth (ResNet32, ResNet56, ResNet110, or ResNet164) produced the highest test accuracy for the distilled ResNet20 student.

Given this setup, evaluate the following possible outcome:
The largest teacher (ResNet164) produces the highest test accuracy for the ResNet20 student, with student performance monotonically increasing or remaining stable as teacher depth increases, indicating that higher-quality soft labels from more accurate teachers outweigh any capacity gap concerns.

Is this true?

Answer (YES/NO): NO